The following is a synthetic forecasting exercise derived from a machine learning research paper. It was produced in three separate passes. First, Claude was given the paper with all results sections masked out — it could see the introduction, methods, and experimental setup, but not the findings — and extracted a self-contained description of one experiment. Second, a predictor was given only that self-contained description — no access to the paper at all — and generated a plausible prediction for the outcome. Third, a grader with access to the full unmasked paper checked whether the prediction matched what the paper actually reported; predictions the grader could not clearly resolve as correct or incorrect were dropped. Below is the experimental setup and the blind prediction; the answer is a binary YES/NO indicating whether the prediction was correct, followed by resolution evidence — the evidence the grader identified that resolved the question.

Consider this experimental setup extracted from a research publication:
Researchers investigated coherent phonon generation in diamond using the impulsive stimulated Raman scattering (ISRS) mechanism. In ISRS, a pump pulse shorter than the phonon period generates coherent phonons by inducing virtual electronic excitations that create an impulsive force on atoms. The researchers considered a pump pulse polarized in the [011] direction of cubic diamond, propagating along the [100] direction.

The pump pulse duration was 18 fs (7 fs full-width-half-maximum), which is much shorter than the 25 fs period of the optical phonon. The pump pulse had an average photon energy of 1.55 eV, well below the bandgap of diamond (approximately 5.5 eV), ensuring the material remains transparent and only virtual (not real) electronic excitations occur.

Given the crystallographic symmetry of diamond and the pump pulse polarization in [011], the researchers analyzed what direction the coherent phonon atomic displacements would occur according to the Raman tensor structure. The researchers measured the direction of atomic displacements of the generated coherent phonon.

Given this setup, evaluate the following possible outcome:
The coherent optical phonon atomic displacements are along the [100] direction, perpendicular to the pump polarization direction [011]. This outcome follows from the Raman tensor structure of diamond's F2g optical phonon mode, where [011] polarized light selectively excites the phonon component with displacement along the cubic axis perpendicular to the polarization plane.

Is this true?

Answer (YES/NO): YES